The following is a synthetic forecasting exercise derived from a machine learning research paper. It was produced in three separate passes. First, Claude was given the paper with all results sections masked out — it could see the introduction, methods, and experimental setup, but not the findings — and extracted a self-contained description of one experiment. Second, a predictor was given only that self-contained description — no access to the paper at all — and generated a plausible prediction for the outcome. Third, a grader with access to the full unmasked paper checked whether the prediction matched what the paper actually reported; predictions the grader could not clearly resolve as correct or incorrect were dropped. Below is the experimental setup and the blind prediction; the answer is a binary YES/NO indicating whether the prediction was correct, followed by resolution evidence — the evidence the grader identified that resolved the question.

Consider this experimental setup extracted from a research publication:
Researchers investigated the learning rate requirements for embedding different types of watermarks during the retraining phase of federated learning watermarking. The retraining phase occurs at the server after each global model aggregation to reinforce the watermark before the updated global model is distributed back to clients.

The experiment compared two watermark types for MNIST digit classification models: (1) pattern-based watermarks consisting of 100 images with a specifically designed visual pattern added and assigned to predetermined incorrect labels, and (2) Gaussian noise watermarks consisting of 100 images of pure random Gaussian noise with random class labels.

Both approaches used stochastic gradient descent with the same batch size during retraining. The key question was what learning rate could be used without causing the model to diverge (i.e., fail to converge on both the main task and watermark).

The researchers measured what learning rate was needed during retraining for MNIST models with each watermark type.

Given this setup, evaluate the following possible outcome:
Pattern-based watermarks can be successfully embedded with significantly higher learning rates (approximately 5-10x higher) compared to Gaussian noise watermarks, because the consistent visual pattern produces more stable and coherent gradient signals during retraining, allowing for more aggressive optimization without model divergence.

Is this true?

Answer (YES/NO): NO